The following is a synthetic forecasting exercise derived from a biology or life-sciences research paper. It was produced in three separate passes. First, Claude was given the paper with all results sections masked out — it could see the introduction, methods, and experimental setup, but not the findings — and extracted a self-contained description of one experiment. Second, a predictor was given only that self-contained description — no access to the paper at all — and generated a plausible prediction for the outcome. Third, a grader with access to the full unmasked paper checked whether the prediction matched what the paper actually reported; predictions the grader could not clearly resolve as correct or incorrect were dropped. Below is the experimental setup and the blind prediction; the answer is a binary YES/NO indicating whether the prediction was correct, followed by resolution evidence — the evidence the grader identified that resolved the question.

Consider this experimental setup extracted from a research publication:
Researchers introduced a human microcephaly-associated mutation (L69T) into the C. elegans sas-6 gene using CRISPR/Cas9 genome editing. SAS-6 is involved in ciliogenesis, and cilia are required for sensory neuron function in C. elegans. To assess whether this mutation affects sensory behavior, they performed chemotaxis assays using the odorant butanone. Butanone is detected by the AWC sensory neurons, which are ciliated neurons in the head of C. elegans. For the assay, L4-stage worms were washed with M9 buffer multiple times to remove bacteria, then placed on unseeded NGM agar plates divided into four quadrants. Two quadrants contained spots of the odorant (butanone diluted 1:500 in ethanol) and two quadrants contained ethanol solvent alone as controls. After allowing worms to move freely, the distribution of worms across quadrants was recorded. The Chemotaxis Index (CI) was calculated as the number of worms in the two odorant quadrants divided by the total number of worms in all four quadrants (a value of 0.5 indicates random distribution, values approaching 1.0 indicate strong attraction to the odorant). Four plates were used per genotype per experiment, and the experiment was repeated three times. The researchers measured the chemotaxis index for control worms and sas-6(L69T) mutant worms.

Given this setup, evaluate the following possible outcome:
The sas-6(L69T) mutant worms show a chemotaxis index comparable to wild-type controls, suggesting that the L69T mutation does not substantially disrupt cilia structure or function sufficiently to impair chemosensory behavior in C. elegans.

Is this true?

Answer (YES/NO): NO